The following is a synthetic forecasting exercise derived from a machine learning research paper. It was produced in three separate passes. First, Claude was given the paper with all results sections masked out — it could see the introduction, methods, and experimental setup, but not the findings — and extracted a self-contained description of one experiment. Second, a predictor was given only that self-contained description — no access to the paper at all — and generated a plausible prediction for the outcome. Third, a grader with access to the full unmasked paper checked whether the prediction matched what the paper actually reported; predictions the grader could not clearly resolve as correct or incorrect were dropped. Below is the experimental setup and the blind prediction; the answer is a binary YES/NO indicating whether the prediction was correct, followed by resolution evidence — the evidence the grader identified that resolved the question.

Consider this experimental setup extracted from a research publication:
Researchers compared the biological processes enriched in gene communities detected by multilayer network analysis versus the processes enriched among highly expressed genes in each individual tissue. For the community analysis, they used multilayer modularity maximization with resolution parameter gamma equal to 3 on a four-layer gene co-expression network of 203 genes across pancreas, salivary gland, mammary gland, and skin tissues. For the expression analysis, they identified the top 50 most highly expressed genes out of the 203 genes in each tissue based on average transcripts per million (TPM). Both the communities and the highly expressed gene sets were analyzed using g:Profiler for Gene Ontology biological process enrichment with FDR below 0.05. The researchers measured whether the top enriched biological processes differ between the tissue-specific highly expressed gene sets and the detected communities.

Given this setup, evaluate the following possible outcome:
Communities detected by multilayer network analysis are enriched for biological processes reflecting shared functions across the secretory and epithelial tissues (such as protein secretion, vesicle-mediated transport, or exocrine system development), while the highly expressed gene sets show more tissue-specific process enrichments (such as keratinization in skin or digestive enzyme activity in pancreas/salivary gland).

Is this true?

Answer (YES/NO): NO